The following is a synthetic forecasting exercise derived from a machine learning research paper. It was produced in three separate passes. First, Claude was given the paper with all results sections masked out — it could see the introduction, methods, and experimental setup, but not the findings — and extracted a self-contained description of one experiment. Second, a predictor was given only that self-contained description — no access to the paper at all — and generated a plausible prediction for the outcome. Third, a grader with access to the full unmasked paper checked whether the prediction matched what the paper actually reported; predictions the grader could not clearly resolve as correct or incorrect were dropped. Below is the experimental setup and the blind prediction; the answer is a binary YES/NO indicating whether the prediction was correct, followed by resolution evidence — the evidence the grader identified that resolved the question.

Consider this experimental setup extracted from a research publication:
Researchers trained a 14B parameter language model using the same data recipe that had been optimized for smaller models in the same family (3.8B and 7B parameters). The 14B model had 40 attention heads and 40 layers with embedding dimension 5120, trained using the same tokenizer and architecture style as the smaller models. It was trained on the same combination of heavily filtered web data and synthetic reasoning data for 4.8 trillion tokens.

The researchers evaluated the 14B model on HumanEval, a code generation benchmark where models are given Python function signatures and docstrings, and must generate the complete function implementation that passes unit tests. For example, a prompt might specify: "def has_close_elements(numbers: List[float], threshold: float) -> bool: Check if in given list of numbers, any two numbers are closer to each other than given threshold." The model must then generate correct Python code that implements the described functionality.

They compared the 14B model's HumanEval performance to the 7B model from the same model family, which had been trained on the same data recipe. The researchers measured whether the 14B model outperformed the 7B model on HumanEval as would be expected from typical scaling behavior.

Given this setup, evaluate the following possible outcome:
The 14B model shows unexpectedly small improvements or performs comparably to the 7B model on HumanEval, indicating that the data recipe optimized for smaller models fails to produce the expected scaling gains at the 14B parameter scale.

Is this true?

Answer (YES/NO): NO